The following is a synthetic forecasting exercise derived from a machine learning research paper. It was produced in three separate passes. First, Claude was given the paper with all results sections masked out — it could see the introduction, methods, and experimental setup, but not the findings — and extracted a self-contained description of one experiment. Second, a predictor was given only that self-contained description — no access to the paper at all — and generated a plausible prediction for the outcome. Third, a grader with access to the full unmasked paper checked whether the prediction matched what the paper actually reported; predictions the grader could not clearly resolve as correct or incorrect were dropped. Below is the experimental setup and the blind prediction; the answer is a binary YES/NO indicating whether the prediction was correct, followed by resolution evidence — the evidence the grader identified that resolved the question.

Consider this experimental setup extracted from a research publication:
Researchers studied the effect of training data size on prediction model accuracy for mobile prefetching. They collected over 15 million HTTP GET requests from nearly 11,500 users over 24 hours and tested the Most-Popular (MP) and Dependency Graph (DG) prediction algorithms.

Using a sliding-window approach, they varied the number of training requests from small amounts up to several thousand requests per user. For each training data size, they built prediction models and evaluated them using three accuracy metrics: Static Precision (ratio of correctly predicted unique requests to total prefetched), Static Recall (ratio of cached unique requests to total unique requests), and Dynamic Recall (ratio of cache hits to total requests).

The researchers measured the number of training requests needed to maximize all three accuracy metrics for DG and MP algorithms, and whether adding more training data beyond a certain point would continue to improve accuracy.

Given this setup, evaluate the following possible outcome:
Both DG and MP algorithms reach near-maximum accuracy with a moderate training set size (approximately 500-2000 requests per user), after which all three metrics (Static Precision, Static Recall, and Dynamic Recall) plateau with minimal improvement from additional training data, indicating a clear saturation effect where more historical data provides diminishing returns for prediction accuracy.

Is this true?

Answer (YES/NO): NO